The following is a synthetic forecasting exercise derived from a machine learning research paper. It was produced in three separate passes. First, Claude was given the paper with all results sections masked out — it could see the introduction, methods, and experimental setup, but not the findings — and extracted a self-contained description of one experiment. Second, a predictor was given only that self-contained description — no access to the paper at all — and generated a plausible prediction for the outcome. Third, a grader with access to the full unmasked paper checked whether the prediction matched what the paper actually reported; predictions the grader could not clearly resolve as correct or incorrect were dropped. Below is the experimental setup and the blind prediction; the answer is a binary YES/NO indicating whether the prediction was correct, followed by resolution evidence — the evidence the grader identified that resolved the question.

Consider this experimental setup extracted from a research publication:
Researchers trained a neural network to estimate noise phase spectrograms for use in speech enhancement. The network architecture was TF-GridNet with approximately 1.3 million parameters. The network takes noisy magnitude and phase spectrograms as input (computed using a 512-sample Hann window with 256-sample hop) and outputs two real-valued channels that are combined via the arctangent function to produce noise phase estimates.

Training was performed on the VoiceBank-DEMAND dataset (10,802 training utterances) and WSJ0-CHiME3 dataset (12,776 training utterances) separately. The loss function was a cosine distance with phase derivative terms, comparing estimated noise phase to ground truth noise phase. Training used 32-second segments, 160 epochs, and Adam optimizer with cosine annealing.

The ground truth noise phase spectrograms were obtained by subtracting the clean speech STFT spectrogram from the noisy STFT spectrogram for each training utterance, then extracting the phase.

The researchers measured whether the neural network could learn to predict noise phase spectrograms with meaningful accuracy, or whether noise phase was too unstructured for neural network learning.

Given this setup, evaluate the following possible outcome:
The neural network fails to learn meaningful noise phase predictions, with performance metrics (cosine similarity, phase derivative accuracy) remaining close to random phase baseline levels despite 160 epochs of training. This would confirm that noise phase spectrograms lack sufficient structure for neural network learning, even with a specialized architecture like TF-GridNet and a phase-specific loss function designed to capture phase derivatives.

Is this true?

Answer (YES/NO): NO